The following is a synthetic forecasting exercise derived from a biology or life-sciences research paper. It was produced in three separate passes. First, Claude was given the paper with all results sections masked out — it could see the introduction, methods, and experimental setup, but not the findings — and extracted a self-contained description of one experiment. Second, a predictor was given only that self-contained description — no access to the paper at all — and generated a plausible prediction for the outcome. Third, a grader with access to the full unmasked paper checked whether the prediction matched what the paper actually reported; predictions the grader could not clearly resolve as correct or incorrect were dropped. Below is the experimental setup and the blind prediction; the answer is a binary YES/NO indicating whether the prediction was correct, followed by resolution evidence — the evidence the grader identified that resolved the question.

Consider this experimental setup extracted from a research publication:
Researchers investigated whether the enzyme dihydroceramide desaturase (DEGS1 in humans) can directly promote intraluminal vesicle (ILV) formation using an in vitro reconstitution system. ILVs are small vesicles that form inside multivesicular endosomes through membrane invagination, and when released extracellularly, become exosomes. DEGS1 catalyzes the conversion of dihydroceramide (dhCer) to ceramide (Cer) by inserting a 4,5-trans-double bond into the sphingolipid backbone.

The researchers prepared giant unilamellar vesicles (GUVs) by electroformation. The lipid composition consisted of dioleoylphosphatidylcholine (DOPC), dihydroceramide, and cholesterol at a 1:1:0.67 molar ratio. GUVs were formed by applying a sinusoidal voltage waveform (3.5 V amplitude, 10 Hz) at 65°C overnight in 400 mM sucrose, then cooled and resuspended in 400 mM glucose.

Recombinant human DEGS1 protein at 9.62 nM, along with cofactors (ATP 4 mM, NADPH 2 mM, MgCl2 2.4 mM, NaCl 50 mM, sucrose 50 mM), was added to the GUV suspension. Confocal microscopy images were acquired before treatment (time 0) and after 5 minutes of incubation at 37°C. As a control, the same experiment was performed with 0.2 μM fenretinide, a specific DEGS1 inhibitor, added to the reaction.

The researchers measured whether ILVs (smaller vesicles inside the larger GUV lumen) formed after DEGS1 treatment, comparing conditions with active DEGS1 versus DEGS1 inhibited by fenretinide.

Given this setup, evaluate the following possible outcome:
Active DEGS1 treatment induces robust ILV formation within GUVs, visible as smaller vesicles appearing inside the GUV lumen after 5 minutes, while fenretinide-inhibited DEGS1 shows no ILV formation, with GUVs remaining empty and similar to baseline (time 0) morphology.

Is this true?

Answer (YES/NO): YES